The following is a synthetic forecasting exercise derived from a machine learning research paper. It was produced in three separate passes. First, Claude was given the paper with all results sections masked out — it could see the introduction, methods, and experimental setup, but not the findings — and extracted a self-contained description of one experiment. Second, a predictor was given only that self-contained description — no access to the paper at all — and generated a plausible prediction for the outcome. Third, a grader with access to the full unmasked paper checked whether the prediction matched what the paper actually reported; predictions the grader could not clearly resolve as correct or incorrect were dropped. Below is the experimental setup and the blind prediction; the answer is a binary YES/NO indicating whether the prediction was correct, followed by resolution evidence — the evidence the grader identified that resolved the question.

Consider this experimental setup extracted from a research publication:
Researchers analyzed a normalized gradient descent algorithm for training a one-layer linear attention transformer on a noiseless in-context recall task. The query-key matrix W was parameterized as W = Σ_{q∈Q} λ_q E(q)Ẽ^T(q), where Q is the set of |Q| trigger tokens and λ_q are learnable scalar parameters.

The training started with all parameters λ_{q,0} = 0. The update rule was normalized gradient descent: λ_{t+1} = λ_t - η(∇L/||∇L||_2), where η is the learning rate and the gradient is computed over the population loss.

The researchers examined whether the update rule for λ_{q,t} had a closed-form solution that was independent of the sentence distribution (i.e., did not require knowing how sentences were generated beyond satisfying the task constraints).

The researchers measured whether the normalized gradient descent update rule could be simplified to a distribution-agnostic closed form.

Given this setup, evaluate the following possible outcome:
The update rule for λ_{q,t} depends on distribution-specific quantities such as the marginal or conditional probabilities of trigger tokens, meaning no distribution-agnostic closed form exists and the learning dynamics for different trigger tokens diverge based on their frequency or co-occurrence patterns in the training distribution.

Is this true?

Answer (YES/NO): NO